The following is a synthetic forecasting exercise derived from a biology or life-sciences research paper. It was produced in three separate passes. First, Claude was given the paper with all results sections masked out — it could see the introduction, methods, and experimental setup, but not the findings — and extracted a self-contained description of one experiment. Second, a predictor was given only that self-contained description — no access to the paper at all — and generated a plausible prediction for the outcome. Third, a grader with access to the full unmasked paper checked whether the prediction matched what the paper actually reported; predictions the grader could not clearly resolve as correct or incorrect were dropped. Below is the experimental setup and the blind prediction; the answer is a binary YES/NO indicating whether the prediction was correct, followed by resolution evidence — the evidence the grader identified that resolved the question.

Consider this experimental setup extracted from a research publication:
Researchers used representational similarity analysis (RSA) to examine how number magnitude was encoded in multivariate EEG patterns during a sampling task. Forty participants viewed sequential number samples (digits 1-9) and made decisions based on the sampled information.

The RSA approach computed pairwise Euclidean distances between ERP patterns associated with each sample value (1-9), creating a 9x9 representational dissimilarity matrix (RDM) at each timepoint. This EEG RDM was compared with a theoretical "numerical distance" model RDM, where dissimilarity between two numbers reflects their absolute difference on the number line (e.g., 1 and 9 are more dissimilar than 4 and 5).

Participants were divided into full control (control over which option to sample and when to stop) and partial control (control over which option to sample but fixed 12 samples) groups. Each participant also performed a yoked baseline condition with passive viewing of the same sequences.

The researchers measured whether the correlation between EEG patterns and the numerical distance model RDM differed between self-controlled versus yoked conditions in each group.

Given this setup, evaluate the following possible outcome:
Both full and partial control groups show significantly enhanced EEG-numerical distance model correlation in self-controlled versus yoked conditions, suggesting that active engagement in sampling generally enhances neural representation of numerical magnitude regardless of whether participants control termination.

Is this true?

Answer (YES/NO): NO